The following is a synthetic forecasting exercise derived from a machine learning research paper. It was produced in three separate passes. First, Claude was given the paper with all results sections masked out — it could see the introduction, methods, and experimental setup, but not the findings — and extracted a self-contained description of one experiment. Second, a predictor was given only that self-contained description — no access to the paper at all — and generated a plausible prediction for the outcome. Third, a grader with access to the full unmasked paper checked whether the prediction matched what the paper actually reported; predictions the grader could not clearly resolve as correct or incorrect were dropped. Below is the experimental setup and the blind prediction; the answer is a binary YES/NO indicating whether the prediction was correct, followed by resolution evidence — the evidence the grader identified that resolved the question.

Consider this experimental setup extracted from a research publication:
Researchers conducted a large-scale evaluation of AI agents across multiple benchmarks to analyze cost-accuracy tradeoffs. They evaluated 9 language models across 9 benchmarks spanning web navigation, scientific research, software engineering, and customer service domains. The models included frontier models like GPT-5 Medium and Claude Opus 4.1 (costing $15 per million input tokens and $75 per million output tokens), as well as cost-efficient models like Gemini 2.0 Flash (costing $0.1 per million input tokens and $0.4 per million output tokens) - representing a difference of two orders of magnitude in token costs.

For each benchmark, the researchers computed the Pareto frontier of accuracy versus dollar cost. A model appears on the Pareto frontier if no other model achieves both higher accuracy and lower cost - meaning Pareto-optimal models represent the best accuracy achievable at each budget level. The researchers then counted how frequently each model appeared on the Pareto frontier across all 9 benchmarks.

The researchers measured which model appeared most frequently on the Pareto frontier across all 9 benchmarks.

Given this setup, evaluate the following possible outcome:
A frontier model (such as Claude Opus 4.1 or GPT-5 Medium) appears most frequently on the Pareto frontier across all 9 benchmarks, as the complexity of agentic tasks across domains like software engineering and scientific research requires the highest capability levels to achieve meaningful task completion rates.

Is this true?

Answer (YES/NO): NO